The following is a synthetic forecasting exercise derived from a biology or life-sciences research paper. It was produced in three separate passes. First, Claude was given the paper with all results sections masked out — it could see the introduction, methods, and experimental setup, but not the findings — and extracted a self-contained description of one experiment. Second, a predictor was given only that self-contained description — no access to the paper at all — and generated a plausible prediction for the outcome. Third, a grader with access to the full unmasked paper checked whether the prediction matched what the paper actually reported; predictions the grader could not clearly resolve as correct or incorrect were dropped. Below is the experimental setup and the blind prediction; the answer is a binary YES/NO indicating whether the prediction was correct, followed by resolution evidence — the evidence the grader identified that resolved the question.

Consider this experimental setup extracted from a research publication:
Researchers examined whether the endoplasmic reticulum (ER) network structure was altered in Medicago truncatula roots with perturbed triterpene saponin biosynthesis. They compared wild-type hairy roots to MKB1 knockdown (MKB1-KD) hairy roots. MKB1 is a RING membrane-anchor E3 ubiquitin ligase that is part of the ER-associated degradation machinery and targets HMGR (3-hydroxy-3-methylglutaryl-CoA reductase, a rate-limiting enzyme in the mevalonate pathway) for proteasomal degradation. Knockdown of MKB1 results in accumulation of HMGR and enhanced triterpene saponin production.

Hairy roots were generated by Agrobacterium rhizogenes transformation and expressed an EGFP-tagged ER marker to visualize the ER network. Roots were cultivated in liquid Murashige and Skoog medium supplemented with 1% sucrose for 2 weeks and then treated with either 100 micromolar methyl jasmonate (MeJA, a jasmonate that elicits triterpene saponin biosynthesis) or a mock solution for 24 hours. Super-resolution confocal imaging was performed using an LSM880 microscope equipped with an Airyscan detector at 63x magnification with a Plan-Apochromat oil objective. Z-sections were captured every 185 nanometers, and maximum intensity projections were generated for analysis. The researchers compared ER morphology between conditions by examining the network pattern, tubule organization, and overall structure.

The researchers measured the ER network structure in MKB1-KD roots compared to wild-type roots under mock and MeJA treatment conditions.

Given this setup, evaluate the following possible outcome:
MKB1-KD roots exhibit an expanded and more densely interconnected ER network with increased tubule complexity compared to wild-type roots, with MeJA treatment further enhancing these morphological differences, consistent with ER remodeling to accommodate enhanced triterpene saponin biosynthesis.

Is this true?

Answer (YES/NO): NO